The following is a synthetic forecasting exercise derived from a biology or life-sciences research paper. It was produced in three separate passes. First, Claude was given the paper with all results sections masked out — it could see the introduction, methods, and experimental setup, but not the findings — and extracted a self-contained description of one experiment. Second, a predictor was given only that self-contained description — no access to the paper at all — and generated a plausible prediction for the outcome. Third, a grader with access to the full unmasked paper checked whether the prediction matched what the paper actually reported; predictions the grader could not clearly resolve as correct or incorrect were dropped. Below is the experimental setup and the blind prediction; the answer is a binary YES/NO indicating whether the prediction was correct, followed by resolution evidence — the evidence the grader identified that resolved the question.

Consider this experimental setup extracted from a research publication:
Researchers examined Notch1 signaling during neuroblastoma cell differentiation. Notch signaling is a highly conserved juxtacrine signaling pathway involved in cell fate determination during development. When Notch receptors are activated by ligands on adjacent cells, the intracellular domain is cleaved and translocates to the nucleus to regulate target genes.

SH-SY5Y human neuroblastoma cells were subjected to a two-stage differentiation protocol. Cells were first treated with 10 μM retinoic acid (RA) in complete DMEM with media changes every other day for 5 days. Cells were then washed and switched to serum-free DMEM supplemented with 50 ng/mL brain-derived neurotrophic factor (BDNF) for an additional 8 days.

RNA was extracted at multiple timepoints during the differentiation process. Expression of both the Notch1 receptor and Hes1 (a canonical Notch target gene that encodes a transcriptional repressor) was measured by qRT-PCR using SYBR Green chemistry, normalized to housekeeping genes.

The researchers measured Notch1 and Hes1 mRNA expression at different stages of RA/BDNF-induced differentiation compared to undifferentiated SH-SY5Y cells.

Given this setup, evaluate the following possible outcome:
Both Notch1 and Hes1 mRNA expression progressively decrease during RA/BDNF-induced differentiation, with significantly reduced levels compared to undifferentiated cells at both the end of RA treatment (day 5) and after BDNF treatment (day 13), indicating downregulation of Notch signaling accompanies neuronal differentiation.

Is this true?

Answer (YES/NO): NO